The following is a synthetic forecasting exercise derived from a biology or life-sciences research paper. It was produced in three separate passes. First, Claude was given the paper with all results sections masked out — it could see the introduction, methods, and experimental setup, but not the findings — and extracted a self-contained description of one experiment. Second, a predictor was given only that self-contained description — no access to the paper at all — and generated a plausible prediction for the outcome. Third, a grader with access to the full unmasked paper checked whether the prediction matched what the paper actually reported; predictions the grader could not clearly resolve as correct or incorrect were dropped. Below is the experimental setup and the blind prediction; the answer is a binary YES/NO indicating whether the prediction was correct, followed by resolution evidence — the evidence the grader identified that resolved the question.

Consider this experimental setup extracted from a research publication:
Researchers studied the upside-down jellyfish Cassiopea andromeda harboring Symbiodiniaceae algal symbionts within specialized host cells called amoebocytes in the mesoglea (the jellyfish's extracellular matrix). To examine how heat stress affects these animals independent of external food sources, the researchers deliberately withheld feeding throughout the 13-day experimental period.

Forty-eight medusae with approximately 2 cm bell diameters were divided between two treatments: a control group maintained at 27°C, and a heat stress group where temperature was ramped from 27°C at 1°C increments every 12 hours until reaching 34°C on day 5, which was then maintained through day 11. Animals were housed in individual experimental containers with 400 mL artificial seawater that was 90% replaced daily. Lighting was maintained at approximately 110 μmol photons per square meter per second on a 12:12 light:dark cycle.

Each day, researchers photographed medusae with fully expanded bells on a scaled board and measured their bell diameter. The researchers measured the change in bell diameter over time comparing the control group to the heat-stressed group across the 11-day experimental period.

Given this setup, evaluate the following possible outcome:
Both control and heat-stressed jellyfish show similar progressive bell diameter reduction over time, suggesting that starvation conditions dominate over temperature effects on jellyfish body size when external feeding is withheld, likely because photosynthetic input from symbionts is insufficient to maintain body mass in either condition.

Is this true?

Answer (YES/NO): NO